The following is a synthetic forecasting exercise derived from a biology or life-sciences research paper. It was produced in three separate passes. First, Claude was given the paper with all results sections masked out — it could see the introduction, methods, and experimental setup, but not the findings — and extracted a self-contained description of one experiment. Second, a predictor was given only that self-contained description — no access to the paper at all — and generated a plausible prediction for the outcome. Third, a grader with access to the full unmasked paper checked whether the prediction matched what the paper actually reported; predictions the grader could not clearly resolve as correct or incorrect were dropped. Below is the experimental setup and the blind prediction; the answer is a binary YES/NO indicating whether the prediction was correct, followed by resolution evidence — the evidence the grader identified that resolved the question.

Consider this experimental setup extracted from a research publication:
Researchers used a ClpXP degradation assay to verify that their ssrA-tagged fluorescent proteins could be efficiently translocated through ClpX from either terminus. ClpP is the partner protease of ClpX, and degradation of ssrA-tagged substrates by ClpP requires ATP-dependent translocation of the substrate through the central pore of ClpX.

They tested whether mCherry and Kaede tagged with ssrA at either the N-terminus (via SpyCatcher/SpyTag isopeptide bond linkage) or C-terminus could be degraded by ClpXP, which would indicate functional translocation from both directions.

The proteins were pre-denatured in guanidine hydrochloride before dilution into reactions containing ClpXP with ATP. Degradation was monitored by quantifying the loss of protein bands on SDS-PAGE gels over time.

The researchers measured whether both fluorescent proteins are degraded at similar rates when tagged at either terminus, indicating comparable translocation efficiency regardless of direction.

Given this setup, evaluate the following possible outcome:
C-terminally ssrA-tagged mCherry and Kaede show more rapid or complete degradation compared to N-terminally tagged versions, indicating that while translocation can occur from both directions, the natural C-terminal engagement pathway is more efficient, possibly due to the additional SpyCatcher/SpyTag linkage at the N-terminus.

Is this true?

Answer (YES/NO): NO